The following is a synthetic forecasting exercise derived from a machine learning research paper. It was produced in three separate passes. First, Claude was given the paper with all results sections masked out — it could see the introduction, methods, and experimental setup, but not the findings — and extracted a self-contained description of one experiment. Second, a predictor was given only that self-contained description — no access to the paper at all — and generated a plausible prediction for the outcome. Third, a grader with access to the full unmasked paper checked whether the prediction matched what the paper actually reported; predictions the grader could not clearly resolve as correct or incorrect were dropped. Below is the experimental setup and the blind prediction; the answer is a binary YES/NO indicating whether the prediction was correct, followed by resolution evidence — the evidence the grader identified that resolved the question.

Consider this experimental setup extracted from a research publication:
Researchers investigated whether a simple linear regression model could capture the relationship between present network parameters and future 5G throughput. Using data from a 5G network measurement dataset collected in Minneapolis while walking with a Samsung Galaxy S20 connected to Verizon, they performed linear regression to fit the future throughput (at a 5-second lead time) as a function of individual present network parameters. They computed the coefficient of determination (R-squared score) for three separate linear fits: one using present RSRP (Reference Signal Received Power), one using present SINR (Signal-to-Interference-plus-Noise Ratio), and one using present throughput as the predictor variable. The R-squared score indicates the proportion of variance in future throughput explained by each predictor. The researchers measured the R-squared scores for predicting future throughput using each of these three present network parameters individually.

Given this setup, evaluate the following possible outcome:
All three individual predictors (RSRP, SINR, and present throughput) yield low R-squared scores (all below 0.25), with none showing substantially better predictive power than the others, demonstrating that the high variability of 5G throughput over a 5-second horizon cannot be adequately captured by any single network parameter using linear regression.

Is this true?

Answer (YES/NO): NO